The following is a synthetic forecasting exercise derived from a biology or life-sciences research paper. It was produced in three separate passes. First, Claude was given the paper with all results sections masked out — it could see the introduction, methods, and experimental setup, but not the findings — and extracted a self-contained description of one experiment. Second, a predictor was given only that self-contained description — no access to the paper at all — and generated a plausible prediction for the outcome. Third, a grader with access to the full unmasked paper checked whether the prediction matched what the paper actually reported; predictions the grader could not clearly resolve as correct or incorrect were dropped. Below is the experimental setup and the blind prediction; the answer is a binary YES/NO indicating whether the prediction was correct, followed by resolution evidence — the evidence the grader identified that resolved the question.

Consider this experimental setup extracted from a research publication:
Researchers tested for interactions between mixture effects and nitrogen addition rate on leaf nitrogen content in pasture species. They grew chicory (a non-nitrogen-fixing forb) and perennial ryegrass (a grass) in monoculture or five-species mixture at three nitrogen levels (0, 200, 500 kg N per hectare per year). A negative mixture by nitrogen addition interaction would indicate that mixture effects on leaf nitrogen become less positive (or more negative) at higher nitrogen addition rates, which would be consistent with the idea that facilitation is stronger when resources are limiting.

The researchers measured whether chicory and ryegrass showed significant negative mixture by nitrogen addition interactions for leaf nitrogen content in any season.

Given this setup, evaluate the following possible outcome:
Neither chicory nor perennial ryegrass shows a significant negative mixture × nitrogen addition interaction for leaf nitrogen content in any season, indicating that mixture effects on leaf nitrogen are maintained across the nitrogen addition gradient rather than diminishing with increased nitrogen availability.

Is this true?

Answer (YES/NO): NO